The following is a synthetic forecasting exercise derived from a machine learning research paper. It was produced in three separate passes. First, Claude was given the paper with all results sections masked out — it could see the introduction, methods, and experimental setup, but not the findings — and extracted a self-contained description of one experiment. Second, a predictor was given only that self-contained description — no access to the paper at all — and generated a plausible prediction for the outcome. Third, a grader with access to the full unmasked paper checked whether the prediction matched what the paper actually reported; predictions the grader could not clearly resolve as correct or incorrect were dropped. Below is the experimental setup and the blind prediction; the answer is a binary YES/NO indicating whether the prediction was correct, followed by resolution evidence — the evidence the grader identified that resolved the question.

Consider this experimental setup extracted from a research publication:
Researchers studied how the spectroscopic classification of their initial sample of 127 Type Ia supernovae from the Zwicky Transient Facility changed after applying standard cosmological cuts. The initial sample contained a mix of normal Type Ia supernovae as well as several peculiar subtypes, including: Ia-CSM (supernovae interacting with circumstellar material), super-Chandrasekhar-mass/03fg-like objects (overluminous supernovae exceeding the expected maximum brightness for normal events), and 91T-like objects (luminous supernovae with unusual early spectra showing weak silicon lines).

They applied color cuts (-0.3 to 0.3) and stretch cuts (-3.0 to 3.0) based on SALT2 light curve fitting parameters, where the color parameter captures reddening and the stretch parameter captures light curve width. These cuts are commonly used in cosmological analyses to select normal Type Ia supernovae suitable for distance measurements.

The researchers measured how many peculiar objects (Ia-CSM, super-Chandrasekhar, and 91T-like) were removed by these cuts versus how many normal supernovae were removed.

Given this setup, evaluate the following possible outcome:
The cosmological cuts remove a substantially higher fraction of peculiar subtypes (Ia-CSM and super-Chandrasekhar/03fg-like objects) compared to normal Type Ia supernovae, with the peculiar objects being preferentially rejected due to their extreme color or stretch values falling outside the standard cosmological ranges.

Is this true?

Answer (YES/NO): YES